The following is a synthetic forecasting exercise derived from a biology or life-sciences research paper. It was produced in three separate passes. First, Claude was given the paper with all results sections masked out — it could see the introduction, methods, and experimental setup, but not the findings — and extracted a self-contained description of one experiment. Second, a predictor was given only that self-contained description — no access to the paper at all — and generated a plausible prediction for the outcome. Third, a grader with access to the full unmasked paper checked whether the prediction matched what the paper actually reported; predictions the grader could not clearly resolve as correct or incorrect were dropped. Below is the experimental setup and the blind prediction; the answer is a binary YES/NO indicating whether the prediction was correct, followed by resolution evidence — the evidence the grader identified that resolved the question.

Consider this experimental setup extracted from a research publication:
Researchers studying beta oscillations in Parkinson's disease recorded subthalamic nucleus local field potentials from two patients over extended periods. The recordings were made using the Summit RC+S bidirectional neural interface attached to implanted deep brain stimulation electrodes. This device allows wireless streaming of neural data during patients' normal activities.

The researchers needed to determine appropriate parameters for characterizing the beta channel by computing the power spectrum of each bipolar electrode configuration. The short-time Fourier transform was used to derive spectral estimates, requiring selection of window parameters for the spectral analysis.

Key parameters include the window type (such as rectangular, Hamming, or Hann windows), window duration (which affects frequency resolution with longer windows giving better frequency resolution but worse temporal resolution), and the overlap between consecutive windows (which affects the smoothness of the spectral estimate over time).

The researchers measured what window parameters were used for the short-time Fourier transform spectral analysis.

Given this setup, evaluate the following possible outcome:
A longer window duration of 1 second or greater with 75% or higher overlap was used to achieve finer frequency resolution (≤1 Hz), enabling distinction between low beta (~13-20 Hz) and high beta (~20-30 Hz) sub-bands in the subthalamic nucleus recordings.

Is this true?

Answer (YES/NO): NO